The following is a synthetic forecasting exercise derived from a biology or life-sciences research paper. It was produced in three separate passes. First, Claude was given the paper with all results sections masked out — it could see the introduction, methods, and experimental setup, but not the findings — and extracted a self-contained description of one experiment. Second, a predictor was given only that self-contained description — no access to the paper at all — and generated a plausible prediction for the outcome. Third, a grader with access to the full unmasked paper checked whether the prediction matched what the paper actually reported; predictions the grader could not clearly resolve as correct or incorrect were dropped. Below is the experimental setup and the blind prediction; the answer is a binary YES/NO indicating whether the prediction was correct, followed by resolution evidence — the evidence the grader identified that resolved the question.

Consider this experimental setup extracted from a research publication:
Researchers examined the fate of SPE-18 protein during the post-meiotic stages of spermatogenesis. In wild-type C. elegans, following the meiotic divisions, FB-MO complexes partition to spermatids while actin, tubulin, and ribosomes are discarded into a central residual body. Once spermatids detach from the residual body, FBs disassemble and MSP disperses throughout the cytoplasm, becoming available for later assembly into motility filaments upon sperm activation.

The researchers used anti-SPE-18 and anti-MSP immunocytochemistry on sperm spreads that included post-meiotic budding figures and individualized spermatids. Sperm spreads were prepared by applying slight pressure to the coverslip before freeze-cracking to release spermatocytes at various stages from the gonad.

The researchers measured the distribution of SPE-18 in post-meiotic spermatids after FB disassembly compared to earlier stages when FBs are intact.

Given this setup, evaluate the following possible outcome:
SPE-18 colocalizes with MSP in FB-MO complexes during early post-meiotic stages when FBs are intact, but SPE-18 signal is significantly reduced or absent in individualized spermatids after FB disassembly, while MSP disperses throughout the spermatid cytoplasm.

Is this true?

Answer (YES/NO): YES